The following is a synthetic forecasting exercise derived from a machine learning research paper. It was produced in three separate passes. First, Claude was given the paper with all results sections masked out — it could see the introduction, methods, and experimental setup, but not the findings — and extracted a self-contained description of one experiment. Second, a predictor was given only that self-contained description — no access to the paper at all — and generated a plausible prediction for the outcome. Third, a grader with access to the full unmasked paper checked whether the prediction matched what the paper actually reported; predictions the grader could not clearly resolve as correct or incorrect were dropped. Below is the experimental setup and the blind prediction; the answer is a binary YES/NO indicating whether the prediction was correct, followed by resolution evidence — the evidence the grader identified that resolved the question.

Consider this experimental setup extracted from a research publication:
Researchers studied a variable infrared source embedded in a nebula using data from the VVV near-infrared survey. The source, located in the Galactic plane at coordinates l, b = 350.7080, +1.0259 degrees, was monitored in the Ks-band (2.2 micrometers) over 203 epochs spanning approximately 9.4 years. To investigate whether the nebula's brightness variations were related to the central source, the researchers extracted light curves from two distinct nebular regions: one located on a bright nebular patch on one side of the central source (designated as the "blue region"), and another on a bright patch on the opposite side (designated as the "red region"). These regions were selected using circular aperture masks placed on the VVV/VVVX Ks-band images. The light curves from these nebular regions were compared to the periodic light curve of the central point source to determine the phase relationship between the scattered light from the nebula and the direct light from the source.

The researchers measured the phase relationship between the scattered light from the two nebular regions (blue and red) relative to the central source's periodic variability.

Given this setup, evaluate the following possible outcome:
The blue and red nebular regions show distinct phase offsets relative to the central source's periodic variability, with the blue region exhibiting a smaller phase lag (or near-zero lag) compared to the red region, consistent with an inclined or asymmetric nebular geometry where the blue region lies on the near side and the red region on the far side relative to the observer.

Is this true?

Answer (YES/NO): YES